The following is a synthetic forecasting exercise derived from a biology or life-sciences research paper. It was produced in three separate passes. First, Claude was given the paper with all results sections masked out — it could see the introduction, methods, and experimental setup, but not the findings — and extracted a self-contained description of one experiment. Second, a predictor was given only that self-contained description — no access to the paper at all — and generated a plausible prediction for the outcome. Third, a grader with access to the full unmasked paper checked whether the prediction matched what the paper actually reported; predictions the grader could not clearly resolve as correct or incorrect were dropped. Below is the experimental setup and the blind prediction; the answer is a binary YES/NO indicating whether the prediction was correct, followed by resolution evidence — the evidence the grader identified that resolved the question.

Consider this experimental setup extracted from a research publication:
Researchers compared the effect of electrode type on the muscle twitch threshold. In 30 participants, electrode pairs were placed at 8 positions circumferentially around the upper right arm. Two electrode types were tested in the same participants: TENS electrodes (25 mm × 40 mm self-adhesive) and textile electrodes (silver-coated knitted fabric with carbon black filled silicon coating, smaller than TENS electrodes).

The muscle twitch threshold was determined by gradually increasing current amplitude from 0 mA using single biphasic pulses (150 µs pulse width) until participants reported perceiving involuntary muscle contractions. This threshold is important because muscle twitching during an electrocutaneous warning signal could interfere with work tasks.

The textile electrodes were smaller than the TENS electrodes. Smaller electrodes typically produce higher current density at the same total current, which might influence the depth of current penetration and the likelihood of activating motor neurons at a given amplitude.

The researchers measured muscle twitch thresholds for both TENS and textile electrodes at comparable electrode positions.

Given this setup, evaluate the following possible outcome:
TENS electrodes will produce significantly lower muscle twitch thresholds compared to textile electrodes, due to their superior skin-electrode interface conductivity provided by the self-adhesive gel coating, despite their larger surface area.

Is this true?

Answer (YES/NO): NO